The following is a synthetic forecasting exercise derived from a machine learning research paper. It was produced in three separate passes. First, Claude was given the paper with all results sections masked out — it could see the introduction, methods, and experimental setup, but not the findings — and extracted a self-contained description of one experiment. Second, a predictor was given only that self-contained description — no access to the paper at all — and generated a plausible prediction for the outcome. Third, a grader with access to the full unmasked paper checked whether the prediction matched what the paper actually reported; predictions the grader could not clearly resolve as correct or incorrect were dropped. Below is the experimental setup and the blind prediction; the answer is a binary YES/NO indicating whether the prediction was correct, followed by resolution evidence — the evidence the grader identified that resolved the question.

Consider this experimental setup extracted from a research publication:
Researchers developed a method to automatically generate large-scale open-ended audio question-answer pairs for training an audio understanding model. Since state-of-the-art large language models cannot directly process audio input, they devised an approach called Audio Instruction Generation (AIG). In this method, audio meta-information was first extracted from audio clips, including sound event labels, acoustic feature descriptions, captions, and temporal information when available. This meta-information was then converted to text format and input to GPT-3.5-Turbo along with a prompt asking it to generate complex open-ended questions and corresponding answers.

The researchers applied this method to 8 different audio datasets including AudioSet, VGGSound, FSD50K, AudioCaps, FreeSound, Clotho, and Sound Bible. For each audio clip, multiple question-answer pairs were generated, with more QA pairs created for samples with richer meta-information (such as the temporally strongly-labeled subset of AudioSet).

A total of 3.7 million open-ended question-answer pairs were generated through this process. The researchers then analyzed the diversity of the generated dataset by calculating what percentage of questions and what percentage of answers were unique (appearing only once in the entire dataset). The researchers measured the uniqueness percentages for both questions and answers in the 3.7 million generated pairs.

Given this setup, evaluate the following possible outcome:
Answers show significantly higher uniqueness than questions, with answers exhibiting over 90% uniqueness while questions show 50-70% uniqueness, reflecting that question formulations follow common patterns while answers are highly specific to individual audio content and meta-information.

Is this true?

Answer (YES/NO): NO